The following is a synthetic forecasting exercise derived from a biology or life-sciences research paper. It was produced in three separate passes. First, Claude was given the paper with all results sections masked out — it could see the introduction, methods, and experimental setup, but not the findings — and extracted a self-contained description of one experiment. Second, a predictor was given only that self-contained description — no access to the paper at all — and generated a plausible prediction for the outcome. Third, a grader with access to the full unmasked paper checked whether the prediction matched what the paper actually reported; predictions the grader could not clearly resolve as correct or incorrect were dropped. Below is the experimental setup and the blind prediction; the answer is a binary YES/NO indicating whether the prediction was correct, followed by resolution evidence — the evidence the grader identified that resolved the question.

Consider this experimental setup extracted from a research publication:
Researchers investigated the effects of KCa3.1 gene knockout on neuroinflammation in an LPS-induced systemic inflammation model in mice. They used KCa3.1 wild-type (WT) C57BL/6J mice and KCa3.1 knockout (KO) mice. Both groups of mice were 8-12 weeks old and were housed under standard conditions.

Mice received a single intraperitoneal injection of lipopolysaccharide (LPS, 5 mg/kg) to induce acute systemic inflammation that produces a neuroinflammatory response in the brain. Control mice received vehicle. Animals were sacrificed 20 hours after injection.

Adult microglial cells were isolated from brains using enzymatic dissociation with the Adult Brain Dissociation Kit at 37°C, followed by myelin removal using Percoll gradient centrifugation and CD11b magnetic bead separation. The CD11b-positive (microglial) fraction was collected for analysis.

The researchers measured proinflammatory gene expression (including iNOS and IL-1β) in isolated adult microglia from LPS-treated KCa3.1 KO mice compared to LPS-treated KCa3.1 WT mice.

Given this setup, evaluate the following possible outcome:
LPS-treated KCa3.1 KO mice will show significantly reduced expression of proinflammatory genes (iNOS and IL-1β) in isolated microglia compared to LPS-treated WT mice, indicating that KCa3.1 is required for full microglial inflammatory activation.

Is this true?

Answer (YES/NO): YES